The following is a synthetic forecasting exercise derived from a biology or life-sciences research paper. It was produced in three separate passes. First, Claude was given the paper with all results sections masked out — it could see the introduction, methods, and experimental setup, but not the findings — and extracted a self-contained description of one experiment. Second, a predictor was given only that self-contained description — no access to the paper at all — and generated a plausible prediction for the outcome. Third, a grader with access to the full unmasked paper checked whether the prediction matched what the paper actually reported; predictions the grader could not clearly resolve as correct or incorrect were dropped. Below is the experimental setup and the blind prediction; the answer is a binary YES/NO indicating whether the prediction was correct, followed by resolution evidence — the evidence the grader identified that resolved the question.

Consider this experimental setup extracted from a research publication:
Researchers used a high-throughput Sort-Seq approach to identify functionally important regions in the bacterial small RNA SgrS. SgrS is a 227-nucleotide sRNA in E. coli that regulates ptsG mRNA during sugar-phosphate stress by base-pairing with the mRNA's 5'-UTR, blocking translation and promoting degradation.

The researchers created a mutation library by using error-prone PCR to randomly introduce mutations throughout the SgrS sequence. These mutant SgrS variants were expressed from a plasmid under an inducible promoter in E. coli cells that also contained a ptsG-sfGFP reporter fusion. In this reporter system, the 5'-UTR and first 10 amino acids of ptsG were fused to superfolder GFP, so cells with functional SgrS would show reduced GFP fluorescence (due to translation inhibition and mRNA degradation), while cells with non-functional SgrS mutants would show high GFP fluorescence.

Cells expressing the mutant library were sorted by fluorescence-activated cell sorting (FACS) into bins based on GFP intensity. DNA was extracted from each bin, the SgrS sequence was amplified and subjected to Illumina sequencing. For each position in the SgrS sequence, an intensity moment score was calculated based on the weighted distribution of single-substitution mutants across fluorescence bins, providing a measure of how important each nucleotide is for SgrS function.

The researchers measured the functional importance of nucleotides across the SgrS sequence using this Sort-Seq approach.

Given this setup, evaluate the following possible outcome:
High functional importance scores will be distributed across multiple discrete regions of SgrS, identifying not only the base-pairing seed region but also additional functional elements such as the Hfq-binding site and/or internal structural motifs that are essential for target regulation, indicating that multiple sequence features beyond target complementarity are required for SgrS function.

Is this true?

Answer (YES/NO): YES